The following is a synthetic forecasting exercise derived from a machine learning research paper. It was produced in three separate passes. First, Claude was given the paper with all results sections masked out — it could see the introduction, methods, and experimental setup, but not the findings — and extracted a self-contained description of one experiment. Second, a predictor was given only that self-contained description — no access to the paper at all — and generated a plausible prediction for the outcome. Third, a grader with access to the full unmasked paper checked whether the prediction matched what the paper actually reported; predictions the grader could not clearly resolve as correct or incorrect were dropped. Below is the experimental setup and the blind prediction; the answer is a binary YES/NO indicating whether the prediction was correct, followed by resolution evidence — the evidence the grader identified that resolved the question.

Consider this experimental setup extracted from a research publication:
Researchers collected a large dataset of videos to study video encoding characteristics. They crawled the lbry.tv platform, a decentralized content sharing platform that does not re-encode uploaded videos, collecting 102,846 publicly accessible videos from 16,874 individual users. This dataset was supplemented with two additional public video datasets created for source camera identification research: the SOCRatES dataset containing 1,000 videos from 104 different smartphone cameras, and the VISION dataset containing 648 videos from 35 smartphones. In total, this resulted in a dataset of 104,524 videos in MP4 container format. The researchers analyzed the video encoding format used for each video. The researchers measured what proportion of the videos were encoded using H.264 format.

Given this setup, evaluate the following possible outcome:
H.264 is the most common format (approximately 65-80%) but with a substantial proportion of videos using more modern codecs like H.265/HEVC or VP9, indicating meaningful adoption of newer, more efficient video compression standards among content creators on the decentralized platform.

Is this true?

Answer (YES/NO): NO